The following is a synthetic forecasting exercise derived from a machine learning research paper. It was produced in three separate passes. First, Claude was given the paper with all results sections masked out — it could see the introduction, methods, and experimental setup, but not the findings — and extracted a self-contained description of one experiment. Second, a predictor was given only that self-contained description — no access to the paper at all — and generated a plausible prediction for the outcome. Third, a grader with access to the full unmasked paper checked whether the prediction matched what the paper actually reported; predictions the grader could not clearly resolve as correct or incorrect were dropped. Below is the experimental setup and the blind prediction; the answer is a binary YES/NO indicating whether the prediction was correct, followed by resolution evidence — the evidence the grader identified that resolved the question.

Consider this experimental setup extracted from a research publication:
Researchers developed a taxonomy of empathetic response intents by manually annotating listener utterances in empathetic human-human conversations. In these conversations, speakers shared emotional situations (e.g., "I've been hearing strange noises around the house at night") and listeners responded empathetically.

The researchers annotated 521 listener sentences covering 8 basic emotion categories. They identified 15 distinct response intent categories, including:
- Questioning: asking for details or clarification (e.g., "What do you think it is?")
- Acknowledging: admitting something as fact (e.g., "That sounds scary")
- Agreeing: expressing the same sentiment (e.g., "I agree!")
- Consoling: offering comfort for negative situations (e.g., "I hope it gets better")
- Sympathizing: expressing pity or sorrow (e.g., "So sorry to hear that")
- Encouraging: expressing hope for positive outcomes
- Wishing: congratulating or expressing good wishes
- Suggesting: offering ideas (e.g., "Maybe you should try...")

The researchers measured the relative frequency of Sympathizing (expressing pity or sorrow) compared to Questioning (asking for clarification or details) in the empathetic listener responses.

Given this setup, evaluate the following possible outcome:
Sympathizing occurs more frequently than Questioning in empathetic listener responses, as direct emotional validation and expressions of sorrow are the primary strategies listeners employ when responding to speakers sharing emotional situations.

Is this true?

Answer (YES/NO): NO